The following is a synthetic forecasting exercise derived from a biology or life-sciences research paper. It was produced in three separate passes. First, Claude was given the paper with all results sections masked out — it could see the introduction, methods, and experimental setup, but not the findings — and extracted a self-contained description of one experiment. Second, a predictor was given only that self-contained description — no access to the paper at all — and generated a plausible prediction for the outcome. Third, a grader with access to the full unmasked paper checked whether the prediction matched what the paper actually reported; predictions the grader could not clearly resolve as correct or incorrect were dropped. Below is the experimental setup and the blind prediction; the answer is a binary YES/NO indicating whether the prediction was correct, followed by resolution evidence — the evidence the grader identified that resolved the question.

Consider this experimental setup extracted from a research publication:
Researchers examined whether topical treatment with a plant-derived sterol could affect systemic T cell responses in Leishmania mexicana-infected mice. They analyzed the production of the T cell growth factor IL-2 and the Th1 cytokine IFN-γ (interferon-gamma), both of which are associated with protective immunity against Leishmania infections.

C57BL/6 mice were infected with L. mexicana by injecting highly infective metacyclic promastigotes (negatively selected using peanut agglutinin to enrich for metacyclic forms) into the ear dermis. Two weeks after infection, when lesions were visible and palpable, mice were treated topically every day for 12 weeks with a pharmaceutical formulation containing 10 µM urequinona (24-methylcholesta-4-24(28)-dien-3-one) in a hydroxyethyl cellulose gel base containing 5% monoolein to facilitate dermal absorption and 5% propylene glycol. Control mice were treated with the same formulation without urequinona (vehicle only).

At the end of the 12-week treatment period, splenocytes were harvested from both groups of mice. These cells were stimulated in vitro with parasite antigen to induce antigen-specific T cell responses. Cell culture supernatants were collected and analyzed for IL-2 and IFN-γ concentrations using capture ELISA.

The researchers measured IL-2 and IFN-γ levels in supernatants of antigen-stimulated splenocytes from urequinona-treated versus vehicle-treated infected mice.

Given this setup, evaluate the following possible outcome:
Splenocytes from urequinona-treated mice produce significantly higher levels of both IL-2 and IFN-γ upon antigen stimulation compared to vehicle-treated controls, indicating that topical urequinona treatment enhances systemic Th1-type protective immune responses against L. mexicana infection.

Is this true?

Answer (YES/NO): YES